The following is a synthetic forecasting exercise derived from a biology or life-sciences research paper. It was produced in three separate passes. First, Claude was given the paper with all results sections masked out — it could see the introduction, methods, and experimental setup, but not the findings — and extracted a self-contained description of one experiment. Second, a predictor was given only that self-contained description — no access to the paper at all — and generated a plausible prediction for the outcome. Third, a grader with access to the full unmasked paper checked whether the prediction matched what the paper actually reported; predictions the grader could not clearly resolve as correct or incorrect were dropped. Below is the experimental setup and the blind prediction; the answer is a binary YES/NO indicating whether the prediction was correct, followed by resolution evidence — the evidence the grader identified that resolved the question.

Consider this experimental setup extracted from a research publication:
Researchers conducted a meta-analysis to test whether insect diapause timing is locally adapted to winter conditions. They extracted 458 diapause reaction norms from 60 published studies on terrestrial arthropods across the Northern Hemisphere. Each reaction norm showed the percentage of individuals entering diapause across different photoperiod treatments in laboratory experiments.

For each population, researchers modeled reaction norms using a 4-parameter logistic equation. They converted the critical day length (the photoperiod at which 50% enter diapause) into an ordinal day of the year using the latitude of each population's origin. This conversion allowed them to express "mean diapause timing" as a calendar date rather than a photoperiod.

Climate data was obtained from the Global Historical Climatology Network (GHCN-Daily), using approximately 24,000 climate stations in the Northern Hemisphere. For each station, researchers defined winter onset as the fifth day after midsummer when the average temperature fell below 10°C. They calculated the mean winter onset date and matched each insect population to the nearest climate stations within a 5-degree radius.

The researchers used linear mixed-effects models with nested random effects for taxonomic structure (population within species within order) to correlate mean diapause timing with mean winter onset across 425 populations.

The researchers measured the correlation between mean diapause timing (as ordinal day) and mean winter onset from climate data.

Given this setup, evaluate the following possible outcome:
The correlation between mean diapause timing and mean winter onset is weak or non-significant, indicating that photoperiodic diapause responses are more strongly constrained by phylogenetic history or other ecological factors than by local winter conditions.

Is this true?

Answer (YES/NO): NO